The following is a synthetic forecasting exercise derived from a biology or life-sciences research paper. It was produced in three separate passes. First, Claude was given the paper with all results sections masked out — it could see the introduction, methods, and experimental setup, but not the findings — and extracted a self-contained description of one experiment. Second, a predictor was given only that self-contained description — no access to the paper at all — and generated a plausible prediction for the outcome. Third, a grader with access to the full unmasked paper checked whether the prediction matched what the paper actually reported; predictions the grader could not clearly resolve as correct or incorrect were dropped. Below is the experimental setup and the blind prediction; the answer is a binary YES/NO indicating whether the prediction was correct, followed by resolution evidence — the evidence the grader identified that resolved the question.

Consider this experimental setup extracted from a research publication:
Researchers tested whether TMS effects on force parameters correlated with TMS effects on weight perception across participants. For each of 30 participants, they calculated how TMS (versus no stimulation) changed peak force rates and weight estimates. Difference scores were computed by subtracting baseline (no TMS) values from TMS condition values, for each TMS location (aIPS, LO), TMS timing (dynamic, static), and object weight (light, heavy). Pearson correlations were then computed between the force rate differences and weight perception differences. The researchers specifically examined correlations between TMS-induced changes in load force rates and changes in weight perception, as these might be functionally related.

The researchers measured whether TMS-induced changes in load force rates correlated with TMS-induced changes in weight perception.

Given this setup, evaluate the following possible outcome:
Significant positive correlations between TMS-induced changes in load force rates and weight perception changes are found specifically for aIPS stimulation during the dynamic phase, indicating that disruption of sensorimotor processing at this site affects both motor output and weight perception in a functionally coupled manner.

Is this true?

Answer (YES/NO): NO